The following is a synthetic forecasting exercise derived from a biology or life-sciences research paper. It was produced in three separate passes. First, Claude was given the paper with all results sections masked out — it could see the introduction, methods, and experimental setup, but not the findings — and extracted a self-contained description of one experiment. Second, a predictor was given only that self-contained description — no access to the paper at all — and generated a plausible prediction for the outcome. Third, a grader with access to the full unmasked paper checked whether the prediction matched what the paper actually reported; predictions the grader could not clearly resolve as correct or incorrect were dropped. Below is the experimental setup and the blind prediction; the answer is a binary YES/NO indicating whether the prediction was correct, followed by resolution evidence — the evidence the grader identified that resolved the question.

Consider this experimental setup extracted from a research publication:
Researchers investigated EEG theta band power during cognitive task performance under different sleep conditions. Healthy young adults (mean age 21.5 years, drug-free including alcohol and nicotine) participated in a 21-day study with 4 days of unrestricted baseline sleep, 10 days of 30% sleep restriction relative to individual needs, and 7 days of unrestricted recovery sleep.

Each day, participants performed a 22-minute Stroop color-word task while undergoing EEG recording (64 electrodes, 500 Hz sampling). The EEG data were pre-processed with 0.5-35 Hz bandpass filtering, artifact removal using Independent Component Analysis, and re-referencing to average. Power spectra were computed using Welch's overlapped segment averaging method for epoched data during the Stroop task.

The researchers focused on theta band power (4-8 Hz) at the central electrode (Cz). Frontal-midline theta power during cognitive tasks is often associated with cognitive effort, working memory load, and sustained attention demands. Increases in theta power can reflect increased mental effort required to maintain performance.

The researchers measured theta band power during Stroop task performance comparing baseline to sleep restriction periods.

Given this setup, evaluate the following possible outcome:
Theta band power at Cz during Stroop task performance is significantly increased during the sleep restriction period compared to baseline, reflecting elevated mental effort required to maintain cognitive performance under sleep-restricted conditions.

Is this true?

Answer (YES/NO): NO